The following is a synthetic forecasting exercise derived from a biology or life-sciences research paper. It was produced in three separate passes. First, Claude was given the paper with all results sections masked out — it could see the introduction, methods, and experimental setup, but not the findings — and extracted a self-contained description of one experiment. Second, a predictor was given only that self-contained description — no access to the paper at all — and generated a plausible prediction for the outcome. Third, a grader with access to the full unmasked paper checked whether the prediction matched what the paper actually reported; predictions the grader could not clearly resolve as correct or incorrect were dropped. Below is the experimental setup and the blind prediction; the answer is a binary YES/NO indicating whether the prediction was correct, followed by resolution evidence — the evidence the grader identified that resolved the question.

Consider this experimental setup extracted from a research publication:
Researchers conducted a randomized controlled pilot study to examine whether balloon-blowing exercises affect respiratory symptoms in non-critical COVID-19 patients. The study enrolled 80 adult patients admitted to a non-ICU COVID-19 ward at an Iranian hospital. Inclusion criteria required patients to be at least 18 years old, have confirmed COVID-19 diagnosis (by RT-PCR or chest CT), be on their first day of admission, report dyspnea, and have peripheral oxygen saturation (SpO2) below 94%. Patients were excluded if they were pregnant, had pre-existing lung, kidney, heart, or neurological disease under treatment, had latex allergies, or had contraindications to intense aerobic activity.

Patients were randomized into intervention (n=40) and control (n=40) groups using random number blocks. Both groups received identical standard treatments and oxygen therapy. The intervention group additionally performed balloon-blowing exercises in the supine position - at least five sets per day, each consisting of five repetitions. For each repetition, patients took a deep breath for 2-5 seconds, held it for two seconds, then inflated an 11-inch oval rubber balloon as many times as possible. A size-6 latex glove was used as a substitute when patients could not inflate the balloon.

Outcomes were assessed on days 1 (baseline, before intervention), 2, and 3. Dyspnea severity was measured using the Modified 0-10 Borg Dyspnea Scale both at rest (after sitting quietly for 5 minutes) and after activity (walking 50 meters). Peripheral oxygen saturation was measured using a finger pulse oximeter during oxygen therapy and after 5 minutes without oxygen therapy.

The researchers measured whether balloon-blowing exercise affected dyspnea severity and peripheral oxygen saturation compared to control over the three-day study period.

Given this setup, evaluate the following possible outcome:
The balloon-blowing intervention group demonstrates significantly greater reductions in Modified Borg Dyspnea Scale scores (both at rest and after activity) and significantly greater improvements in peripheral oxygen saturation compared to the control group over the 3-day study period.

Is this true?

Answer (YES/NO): NO